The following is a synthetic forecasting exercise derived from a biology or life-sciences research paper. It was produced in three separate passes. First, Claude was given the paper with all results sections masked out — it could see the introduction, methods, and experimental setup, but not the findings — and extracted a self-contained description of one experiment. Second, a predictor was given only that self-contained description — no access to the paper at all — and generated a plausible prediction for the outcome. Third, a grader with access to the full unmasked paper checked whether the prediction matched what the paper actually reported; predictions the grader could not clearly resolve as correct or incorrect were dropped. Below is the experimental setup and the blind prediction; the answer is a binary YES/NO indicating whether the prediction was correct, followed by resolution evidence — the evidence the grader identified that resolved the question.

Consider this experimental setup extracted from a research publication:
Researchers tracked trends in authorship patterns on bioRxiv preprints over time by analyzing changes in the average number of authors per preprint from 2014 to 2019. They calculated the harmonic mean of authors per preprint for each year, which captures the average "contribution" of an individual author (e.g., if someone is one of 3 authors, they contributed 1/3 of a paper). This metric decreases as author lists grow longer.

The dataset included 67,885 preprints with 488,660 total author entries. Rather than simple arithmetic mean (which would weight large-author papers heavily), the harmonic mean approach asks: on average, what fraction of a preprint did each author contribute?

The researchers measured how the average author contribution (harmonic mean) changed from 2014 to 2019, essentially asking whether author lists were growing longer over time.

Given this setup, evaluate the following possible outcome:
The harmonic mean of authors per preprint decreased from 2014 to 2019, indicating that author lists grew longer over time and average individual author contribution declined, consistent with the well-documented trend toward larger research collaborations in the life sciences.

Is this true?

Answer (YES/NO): YES